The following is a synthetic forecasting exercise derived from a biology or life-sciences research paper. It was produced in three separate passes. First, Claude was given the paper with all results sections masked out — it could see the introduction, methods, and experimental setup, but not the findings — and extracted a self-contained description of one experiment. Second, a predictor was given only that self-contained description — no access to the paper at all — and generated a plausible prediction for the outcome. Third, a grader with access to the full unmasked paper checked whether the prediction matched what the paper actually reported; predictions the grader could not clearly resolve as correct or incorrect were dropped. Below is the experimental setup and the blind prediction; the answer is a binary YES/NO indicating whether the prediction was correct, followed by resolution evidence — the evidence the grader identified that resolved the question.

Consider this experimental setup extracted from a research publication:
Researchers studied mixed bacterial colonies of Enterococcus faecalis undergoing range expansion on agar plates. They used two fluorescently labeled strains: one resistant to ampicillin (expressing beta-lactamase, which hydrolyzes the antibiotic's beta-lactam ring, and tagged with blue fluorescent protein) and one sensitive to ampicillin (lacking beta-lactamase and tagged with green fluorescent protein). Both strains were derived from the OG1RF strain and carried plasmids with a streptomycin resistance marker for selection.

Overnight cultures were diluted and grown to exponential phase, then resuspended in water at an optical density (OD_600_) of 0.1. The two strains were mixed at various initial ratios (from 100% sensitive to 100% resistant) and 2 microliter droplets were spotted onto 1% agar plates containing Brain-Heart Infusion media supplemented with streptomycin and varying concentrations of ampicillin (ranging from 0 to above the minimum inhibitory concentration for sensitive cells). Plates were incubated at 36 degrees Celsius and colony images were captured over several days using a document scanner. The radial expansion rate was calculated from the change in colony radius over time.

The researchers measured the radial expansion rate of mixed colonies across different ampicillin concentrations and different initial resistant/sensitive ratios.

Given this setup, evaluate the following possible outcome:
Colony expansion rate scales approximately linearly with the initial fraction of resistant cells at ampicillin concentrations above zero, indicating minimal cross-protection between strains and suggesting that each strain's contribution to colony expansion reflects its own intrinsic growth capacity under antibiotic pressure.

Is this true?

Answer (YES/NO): NO